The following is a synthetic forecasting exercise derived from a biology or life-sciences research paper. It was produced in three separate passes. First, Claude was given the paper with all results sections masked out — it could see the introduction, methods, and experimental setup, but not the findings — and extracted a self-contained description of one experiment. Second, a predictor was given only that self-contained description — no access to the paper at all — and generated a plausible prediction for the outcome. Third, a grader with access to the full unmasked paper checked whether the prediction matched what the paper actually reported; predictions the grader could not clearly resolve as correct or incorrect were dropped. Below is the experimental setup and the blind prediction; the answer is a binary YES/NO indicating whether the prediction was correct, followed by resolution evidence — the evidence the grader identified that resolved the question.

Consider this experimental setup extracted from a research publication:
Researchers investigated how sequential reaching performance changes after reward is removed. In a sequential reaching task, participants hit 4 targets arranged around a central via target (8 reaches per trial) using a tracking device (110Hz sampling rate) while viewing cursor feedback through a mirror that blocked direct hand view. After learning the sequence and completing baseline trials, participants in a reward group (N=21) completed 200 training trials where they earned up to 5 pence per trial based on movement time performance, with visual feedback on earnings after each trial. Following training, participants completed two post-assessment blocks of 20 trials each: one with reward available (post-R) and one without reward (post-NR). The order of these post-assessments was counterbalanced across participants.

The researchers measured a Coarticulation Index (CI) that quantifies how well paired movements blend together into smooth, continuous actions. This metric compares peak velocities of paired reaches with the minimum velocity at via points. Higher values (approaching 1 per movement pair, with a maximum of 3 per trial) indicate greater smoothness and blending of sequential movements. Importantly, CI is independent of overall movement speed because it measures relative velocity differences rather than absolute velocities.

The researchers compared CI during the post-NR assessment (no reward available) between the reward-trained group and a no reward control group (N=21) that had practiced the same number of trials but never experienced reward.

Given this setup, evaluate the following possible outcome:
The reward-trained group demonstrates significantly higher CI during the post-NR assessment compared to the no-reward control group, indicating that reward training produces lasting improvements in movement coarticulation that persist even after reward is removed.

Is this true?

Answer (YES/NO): YES